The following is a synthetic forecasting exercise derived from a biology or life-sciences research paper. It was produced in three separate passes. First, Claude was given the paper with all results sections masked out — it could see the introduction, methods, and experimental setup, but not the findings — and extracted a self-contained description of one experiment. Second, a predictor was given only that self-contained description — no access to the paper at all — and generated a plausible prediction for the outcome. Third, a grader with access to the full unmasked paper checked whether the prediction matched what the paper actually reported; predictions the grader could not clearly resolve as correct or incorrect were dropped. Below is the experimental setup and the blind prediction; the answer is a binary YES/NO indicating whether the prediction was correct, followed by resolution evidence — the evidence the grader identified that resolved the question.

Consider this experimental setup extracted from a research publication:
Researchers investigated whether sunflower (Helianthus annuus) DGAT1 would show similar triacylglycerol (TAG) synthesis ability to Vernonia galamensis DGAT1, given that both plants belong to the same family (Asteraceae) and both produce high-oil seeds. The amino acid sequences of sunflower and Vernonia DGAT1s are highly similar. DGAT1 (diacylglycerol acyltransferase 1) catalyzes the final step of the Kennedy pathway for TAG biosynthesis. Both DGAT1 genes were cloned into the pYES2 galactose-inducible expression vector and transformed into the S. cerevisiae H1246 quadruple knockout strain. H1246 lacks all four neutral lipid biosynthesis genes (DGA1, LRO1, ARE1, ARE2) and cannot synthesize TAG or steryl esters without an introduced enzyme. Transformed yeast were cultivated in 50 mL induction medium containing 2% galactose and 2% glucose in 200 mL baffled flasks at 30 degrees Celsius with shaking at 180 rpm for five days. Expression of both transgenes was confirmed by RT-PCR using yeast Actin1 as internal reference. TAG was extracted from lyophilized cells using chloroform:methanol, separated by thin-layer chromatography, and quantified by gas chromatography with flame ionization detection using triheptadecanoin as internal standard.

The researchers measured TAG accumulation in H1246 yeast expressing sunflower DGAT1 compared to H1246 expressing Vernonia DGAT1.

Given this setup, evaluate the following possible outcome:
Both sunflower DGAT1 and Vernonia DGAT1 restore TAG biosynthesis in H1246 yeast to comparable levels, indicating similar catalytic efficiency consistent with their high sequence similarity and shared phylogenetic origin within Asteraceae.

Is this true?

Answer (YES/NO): YES